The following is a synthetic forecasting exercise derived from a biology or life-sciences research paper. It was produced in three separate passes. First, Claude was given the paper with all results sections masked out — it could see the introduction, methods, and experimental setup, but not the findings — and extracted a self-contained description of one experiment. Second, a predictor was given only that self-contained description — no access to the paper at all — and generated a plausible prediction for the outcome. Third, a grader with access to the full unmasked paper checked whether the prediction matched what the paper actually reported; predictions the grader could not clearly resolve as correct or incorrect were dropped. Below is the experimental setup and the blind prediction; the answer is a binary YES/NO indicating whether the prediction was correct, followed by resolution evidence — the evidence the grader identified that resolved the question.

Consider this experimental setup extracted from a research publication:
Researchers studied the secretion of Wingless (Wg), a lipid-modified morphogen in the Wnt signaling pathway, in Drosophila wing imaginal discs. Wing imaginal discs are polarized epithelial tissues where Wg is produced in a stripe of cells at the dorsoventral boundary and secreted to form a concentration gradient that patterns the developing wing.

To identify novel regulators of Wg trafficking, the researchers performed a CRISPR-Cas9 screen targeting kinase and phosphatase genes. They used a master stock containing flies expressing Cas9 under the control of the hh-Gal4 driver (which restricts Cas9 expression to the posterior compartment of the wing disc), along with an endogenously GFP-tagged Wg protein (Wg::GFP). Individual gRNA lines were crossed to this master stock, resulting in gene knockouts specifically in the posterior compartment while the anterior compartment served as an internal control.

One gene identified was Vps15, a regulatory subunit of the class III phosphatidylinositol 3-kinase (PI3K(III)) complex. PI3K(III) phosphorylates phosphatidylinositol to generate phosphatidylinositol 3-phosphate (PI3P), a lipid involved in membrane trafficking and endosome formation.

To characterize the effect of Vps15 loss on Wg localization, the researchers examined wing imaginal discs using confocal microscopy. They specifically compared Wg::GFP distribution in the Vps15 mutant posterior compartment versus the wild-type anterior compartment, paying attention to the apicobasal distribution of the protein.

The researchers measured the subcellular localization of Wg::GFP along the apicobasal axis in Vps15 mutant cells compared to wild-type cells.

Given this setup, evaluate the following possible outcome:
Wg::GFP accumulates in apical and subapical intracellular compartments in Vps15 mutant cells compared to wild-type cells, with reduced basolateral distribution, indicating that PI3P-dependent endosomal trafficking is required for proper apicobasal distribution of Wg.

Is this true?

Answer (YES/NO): NO